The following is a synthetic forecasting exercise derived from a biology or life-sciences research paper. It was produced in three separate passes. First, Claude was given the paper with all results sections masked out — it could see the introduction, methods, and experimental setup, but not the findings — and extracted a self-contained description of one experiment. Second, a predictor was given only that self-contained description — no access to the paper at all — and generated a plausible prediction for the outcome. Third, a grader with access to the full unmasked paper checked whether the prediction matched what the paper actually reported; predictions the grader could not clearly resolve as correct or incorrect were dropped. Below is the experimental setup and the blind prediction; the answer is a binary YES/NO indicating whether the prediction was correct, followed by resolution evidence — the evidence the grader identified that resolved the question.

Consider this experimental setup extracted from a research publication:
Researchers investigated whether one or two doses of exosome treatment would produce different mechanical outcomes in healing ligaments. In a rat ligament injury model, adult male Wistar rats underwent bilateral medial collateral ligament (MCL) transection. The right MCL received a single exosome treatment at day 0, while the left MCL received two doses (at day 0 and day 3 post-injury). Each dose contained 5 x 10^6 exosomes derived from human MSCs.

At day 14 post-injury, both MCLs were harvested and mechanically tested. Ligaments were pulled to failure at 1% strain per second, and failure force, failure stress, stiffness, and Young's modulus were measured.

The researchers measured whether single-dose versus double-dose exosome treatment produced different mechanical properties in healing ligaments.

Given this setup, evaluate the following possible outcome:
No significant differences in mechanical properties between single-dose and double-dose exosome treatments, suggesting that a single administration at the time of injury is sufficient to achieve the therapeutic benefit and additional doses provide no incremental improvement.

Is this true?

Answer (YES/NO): YES